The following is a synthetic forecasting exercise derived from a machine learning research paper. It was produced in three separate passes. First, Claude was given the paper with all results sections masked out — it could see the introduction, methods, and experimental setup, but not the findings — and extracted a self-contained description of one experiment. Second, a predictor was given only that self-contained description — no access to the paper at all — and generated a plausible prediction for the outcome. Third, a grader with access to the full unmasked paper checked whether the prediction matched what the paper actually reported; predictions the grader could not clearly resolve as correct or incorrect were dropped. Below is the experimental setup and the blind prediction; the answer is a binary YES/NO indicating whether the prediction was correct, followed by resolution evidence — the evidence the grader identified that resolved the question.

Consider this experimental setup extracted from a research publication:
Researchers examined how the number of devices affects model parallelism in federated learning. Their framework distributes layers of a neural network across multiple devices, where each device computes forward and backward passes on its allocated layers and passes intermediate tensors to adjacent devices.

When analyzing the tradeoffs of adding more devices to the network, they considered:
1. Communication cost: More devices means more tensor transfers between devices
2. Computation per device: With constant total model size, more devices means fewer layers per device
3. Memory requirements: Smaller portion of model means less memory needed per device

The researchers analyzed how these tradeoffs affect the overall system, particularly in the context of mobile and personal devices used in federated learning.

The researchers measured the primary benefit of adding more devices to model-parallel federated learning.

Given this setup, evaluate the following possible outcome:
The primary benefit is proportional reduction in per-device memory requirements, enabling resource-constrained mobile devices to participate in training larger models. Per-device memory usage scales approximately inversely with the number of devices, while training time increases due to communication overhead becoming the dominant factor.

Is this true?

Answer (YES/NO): NO